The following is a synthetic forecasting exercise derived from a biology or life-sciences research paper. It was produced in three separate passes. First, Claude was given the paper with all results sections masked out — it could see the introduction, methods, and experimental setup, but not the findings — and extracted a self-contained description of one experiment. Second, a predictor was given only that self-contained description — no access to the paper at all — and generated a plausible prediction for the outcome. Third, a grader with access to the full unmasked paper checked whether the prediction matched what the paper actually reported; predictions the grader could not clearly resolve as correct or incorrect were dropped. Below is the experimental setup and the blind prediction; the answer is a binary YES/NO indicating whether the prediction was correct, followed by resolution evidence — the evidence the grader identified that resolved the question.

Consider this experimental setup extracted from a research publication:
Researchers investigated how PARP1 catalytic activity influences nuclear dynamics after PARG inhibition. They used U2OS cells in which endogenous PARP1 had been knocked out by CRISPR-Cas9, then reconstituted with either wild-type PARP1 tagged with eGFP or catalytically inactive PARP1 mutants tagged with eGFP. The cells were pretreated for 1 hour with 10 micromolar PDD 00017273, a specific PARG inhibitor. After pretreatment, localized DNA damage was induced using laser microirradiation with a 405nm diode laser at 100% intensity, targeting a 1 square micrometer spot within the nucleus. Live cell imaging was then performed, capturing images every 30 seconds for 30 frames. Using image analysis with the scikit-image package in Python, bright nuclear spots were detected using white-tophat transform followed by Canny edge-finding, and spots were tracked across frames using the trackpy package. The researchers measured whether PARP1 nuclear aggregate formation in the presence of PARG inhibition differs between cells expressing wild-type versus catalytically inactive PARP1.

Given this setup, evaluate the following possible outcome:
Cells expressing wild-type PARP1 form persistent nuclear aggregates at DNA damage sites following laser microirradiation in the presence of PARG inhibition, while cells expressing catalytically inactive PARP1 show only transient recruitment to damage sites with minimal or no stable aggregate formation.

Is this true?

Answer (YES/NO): NO